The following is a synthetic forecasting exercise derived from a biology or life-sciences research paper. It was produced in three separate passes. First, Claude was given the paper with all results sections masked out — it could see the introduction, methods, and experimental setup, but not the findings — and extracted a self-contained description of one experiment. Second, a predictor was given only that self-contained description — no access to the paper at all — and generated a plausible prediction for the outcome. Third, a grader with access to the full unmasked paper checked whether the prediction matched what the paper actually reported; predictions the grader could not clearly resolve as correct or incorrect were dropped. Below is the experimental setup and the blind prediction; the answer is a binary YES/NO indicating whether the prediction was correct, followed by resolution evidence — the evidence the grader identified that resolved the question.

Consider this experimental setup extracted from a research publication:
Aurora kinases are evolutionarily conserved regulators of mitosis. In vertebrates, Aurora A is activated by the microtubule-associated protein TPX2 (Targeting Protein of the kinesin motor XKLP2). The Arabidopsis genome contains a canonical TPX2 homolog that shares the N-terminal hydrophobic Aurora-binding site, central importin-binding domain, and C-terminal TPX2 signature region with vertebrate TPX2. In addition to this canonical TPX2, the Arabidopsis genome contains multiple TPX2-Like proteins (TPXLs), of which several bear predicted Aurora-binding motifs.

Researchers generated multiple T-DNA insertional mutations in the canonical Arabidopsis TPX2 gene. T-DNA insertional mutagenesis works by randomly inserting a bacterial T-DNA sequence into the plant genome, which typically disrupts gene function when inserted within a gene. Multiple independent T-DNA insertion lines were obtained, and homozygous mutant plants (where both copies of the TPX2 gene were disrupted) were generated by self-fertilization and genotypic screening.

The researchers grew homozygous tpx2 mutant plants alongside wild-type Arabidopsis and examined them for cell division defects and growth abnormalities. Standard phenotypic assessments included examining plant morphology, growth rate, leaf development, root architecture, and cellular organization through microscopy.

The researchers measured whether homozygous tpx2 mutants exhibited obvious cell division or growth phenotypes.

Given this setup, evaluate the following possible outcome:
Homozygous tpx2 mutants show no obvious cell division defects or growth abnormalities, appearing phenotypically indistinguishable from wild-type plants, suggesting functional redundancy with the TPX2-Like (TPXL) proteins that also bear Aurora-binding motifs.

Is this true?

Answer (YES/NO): YES